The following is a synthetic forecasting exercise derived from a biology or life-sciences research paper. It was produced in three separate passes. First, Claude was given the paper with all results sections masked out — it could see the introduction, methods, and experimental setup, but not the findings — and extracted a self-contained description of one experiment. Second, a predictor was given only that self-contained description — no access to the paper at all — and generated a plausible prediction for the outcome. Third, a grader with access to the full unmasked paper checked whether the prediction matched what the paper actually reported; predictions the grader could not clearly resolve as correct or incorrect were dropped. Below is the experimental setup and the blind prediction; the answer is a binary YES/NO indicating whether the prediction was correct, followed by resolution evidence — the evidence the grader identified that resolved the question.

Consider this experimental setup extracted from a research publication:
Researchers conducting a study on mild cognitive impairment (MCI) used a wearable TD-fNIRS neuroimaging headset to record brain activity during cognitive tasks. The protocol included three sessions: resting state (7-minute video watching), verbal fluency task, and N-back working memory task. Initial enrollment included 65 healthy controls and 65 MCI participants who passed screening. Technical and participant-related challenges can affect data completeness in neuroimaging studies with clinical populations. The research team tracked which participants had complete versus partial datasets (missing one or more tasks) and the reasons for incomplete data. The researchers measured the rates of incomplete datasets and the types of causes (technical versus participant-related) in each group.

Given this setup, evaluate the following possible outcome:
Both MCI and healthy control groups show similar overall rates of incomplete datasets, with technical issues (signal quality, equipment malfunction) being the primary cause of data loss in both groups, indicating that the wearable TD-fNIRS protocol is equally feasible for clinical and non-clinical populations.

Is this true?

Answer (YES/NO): NO